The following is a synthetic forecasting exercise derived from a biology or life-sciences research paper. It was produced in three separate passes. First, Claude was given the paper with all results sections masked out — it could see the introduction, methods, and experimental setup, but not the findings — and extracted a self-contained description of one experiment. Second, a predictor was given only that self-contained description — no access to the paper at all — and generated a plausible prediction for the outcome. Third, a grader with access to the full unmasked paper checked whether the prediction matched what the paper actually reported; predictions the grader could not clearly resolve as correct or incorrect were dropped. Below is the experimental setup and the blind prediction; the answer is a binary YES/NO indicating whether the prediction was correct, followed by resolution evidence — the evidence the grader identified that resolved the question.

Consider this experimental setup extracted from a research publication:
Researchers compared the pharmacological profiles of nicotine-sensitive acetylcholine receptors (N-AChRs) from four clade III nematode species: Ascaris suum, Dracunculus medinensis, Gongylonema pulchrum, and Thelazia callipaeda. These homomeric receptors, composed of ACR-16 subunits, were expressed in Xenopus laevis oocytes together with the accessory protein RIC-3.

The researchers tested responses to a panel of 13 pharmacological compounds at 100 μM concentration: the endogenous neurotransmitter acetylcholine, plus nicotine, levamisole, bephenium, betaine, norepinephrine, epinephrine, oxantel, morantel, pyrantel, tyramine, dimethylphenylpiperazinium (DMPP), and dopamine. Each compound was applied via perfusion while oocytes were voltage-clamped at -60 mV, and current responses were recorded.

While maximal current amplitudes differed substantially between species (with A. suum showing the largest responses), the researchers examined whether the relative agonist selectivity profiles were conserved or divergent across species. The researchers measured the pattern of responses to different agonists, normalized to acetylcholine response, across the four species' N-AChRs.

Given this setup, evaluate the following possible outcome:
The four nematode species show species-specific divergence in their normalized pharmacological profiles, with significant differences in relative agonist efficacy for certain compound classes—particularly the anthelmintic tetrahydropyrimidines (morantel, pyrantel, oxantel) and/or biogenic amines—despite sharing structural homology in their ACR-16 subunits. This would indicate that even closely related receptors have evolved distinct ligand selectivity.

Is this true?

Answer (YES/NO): NO